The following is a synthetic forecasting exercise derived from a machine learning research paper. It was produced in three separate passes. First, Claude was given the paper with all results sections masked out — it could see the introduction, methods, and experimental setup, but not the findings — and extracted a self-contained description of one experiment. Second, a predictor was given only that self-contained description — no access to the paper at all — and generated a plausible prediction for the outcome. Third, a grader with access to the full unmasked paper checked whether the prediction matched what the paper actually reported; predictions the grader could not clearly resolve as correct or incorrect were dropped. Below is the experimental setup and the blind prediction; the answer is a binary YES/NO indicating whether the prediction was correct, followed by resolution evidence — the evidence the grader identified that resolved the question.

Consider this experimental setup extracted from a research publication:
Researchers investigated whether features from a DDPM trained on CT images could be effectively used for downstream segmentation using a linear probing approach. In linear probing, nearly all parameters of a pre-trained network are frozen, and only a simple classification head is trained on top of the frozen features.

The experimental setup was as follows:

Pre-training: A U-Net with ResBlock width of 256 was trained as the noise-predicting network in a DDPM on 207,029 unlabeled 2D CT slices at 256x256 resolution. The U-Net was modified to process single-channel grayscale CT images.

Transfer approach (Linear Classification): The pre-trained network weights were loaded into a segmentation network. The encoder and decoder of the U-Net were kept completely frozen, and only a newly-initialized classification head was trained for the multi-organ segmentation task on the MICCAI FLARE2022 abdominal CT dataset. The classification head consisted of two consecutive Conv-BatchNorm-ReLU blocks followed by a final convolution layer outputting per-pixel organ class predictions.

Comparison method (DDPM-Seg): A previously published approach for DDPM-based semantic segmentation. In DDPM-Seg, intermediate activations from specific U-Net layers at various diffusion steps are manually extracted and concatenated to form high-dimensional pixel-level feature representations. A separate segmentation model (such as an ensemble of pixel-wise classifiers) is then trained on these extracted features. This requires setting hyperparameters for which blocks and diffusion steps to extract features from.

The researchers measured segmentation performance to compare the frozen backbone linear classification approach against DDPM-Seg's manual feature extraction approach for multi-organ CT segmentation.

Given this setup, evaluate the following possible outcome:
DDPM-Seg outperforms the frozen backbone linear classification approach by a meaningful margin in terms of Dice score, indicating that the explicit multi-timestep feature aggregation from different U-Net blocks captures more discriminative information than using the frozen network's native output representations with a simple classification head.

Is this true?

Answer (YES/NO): YES